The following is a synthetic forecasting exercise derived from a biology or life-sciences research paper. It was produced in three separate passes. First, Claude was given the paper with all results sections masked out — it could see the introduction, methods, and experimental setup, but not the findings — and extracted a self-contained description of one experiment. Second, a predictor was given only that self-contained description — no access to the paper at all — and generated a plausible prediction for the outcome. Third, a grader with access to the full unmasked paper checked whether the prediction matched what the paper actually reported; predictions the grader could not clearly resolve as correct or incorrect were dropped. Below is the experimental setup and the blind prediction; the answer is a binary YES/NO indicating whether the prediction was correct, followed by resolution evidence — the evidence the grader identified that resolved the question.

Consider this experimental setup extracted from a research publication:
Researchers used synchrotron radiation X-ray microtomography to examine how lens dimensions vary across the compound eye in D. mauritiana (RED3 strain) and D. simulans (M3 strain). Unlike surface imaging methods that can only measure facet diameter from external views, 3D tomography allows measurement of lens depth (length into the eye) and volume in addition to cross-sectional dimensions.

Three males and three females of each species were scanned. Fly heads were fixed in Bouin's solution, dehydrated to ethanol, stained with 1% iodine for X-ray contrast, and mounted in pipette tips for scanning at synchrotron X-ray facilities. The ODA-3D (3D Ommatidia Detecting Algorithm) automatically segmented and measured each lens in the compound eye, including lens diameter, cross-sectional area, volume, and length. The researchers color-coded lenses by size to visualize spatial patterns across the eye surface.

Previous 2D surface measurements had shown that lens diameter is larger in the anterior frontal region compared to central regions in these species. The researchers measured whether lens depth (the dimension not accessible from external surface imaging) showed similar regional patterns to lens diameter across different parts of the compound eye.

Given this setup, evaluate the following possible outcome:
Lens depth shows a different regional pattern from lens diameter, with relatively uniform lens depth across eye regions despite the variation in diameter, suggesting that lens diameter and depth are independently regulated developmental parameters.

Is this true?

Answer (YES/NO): NO